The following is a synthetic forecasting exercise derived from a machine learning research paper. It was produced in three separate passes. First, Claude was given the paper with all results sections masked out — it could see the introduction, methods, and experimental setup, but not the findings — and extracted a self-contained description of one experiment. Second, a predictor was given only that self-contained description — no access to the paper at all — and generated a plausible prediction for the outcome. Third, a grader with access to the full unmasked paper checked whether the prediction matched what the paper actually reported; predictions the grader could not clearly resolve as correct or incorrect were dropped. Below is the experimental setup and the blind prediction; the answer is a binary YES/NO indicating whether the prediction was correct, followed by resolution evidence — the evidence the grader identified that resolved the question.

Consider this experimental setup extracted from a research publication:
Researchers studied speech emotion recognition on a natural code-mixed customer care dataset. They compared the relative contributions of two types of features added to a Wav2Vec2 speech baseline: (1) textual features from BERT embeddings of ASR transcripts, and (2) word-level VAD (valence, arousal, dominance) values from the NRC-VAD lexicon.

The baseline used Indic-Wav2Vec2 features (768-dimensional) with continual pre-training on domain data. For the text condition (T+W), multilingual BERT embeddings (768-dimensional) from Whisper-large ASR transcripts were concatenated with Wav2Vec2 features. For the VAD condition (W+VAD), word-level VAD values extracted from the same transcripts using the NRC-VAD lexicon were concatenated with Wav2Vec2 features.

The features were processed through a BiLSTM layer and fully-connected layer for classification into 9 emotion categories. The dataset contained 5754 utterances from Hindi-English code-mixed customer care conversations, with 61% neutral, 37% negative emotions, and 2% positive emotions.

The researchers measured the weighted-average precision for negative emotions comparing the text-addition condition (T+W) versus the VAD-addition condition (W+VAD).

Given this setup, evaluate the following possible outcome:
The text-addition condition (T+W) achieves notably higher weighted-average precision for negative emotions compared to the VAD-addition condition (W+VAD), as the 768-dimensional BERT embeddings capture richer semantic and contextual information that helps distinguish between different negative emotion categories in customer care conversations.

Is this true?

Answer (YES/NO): NO